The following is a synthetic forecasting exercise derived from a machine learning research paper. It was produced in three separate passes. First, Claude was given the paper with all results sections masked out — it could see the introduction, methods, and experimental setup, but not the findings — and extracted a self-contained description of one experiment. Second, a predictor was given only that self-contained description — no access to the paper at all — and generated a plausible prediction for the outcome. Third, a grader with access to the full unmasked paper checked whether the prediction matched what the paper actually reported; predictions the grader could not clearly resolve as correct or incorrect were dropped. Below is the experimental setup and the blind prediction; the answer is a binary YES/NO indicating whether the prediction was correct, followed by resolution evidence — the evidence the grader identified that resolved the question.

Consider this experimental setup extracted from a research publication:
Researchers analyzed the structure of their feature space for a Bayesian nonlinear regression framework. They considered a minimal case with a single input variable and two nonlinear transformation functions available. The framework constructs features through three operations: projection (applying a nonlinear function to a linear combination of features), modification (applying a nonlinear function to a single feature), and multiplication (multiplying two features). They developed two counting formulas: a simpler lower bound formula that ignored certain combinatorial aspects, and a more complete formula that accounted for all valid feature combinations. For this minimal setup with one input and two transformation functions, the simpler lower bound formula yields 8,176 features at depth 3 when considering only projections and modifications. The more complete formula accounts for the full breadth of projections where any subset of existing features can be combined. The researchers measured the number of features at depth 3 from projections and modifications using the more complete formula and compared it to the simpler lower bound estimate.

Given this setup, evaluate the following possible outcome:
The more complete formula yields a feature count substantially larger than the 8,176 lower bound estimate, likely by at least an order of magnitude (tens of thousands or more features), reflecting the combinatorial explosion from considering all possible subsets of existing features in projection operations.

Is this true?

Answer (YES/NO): YES